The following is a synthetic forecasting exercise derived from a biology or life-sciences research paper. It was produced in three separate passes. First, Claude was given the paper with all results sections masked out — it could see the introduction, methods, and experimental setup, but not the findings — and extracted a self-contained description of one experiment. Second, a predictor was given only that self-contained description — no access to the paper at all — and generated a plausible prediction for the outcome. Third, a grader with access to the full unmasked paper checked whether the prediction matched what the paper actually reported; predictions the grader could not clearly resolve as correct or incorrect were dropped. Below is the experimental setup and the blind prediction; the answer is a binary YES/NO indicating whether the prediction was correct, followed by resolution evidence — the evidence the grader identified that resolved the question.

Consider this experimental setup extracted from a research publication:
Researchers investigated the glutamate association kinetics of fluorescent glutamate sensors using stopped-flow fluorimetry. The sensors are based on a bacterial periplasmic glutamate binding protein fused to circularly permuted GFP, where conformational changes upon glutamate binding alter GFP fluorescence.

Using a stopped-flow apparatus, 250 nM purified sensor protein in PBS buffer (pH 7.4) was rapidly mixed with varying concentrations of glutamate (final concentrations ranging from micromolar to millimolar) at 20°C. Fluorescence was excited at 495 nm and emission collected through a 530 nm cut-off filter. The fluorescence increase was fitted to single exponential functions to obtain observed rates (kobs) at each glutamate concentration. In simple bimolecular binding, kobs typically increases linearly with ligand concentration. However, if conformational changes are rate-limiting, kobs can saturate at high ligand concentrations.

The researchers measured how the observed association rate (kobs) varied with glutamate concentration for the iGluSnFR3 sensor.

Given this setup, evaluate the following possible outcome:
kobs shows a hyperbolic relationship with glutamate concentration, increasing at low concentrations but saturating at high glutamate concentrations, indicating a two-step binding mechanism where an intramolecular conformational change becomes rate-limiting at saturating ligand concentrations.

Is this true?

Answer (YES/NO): YES